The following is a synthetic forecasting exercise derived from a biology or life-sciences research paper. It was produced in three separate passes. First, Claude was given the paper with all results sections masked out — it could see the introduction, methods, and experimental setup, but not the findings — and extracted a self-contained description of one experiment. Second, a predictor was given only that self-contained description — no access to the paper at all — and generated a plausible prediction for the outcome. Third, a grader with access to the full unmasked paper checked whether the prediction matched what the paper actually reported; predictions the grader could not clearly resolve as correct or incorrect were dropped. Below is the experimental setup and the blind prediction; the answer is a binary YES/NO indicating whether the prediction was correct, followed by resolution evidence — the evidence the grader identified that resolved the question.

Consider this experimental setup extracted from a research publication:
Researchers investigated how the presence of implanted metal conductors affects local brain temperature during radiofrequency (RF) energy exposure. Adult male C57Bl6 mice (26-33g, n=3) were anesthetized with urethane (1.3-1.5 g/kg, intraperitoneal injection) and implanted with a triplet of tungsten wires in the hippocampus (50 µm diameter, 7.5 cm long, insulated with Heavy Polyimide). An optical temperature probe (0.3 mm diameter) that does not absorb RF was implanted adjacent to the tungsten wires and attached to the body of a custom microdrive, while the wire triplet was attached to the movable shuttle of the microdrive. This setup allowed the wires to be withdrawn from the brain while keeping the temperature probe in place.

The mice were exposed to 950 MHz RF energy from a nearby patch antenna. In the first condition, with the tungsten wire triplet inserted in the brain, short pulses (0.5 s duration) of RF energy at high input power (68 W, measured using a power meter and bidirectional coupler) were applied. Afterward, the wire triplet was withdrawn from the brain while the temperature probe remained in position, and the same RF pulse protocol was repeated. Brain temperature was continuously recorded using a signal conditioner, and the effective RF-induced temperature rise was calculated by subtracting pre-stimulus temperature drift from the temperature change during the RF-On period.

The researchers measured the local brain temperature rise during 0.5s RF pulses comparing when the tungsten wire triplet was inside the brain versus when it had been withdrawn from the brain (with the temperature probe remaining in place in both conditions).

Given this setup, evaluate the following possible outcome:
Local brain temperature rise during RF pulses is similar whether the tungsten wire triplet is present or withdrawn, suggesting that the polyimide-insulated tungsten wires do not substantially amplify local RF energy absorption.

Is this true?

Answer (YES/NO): NO